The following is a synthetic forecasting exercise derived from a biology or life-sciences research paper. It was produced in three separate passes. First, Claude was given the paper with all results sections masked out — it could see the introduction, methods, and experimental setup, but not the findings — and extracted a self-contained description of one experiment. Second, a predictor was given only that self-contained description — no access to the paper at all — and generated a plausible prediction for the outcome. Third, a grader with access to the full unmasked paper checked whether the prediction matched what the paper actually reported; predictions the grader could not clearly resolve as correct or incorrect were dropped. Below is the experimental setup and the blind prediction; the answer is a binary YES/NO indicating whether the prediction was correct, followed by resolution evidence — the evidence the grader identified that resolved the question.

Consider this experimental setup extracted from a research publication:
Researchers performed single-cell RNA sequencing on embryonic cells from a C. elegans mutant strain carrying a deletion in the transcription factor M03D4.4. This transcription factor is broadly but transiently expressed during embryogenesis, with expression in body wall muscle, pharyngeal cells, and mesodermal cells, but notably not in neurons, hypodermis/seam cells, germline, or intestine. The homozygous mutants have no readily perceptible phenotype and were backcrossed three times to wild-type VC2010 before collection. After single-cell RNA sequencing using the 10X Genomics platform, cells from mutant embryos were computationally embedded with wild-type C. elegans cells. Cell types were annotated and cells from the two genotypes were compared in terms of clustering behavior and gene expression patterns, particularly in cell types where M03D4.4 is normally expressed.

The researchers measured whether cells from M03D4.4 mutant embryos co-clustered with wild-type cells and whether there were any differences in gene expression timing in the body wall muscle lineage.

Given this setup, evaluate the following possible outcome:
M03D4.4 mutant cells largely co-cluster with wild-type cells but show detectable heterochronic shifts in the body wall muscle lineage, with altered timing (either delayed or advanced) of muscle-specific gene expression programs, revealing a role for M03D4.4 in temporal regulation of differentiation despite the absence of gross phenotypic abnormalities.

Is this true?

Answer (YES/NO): YES